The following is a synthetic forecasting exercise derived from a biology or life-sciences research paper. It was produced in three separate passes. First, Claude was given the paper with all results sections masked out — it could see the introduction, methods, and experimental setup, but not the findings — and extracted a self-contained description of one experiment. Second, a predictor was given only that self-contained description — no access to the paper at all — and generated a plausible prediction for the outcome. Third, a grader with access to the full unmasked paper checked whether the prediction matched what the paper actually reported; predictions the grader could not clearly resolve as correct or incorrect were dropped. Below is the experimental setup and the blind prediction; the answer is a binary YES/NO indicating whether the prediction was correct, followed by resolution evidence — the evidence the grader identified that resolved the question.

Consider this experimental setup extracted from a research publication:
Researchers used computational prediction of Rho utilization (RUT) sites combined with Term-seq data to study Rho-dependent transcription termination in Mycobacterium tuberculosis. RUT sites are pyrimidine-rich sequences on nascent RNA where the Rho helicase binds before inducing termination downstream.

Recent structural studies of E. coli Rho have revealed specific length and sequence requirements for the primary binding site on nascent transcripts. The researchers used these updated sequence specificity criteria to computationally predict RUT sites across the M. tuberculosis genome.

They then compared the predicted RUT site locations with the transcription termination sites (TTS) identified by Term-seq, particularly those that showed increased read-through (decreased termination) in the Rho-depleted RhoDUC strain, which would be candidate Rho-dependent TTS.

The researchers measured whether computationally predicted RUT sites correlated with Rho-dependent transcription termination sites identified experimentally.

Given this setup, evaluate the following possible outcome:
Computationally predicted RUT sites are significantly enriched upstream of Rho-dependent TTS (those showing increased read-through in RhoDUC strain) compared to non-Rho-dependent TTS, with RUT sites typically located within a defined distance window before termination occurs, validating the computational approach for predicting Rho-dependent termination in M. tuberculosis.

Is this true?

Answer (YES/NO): NO